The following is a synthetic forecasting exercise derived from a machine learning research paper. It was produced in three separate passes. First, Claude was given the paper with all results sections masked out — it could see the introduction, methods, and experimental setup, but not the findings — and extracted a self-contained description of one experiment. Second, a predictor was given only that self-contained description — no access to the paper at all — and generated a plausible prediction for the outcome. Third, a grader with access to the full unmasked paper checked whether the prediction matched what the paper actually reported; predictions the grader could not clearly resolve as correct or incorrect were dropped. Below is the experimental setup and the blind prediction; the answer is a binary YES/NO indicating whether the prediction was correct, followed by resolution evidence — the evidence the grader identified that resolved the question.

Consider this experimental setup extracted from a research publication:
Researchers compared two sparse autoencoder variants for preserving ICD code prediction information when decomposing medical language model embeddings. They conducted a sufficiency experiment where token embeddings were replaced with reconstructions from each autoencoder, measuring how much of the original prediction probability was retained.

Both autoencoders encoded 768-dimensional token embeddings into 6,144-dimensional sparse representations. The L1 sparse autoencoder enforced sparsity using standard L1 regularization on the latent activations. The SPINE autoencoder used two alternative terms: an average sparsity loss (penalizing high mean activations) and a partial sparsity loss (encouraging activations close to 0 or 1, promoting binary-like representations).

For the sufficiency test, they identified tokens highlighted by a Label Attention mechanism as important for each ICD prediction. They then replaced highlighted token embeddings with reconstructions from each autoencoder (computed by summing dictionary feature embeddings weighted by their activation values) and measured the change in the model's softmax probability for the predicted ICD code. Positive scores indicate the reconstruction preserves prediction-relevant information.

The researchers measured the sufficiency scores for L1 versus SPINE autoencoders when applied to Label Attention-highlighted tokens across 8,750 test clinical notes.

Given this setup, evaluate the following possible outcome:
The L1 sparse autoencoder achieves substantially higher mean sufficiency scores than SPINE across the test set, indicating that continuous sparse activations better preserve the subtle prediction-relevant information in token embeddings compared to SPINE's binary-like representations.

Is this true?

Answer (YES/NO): NO